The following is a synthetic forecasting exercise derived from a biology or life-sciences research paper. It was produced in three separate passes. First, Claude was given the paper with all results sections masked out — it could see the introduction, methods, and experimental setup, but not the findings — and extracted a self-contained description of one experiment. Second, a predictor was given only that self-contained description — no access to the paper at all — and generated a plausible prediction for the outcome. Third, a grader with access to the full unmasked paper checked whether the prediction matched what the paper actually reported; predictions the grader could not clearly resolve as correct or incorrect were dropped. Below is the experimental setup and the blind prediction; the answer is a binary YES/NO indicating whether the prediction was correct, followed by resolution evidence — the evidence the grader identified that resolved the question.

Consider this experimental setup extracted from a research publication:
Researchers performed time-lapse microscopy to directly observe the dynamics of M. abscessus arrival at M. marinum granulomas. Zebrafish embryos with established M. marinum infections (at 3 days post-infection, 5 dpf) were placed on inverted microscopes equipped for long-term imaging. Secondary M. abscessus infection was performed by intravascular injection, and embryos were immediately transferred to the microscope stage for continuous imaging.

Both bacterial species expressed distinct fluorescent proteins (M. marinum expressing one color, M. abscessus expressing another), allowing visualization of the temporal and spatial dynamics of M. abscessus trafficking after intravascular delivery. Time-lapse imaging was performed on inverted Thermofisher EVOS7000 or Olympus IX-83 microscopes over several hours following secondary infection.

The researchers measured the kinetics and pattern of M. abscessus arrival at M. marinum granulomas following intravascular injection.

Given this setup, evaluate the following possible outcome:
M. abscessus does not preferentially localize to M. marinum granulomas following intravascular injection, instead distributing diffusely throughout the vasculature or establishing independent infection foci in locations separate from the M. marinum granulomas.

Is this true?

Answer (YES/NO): NO